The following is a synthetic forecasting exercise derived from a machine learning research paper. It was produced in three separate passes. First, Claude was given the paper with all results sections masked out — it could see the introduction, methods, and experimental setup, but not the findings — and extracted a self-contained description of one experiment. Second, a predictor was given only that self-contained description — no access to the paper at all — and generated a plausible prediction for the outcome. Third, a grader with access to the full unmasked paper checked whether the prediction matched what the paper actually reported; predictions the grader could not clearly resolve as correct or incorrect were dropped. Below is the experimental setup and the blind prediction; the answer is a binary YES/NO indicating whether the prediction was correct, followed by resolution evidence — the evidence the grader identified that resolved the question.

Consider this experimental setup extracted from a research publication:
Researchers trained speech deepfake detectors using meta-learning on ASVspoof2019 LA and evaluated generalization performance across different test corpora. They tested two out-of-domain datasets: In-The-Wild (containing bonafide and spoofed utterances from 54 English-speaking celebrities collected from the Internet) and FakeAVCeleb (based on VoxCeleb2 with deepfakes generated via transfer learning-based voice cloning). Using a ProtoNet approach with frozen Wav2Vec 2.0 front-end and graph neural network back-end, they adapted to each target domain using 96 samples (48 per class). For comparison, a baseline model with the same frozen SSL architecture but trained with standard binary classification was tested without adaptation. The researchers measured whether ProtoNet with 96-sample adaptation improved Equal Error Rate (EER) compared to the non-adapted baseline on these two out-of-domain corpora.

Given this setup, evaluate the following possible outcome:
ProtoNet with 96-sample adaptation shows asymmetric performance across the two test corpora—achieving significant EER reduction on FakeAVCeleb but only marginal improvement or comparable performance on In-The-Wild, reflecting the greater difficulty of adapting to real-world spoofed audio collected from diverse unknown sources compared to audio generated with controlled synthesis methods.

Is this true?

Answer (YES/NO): NO